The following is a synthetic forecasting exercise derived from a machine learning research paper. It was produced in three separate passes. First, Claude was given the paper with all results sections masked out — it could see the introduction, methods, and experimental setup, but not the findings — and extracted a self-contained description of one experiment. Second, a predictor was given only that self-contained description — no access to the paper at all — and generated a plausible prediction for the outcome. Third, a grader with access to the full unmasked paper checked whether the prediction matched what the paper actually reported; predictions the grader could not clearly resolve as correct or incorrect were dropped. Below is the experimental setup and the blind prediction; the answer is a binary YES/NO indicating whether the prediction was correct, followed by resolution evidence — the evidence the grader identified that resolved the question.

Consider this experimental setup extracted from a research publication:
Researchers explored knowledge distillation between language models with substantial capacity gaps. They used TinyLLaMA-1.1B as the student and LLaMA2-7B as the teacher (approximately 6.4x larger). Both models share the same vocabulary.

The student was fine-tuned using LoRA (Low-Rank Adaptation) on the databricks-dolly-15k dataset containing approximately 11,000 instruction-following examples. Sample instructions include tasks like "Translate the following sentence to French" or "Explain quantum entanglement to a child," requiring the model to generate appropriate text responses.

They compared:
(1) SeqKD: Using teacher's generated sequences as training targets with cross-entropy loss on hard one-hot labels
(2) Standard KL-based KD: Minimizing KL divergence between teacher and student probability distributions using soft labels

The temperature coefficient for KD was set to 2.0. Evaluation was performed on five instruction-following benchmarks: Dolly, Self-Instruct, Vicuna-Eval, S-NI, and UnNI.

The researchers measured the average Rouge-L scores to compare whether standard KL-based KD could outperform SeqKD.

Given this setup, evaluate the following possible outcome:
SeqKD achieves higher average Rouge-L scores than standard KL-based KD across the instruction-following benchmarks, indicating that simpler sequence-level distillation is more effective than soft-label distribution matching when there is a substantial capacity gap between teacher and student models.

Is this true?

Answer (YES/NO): NO